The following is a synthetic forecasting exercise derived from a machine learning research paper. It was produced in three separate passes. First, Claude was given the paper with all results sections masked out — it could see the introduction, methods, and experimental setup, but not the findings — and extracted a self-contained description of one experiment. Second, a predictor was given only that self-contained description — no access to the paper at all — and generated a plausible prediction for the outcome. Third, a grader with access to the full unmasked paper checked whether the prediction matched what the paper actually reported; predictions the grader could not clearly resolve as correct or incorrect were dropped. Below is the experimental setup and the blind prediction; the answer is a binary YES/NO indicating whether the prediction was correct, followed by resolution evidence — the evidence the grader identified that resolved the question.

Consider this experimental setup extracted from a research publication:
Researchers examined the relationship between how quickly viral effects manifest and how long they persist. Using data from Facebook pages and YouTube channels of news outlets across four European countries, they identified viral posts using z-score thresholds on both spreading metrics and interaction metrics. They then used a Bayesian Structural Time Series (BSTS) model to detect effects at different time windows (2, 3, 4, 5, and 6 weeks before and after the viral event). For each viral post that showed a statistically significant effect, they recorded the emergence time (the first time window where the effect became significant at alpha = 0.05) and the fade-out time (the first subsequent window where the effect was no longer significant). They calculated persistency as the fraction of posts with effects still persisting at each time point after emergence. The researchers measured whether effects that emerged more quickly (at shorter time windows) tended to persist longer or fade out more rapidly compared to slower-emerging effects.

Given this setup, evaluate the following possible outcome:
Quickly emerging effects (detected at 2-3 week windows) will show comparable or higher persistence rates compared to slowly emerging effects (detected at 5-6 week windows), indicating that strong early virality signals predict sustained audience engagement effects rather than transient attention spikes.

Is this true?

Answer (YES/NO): NO